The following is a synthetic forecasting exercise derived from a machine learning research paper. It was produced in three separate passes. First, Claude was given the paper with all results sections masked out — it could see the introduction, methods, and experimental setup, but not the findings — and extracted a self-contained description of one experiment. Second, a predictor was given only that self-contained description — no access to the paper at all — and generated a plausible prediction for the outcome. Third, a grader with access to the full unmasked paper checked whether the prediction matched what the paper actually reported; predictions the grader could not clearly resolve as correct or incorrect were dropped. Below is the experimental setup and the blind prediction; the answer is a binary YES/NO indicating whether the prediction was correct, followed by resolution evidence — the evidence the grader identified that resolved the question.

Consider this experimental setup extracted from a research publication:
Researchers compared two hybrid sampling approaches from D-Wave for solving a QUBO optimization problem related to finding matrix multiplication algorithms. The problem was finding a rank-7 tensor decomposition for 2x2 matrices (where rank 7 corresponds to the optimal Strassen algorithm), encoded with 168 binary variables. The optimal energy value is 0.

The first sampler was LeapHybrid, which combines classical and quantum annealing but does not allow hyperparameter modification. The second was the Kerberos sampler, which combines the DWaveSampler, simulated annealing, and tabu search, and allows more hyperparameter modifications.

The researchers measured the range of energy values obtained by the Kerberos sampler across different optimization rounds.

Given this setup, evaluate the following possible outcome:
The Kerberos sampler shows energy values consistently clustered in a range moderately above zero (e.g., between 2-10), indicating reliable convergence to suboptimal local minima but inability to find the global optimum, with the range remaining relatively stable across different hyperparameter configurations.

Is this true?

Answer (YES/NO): NO